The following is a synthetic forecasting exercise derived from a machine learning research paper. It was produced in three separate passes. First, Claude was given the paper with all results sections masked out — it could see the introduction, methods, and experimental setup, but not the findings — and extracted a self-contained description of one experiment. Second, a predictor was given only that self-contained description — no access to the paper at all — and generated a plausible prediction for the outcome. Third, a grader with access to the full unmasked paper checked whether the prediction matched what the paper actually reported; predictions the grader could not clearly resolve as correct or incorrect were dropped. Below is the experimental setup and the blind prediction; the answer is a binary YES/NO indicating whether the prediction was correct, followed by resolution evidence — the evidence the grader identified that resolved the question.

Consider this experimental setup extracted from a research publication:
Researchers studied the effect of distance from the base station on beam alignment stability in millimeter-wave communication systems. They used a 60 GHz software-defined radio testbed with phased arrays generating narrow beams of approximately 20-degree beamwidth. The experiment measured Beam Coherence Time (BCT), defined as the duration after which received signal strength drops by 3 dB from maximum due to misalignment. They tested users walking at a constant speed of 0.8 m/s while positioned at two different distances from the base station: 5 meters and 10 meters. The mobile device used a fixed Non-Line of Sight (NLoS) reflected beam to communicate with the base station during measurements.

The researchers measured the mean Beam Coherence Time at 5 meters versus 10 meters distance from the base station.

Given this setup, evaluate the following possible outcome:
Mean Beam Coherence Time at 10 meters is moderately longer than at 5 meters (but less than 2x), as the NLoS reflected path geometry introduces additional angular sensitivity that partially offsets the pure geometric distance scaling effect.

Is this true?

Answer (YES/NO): YES